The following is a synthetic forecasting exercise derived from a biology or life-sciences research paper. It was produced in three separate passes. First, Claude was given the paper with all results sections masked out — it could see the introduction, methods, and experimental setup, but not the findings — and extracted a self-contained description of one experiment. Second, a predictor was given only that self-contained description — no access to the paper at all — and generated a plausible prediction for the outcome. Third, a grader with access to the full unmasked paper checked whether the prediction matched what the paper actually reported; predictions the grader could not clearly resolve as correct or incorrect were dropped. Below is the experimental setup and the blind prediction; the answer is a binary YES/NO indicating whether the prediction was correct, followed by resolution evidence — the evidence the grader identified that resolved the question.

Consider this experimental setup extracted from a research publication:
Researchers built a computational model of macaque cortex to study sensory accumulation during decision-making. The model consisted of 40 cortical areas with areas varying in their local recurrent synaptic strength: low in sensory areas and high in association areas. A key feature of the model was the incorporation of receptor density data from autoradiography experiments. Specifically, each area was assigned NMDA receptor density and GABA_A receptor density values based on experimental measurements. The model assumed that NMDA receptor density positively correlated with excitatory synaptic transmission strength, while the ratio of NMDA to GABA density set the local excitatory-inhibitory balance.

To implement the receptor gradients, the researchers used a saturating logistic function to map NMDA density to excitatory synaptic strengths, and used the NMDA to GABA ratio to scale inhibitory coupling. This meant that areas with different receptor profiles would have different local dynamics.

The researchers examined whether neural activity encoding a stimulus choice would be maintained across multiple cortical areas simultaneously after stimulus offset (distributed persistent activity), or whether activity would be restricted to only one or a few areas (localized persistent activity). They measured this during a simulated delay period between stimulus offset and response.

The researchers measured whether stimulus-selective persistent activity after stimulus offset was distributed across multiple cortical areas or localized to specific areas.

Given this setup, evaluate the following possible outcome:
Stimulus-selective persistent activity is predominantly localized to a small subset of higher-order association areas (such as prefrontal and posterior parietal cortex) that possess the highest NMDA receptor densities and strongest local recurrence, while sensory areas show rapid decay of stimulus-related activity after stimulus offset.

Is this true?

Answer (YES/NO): NO